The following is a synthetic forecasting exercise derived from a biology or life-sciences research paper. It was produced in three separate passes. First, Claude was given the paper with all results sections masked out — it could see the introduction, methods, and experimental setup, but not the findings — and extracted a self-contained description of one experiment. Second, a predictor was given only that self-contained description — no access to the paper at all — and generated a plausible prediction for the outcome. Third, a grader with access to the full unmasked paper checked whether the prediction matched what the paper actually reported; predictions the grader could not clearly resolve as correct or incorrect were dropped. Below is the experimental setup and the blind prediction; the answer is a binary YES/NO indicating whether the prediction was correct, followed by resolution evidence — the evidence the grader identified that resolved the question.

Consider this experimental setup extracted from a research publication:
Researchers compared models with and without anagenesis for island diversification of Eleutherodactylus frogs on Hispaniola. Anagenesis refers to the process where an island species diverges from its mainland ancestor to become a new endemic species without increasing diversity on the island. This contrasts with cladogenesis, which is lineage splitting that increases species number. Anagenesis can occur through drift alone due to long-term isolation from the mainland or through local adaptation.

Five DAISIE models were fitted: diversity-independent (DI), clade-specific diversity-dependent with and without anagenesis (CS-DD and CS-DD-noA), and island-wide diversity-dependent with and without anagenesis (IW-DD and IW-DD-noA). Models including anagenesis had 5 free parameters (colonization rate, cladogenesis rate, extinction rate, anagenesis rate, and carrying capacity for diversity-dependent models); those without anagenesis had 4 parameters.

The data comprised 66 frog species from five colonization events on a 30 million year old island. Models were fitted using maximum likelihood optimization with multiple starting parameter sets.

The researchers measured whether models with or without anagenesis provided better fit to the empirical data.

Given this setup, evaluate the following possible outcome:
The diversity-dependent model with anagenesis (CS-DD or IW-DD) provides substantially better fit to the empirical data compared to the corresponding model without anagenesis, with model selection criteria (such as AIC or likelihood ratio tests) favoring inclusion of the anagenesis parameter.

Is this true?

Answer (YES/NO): NO